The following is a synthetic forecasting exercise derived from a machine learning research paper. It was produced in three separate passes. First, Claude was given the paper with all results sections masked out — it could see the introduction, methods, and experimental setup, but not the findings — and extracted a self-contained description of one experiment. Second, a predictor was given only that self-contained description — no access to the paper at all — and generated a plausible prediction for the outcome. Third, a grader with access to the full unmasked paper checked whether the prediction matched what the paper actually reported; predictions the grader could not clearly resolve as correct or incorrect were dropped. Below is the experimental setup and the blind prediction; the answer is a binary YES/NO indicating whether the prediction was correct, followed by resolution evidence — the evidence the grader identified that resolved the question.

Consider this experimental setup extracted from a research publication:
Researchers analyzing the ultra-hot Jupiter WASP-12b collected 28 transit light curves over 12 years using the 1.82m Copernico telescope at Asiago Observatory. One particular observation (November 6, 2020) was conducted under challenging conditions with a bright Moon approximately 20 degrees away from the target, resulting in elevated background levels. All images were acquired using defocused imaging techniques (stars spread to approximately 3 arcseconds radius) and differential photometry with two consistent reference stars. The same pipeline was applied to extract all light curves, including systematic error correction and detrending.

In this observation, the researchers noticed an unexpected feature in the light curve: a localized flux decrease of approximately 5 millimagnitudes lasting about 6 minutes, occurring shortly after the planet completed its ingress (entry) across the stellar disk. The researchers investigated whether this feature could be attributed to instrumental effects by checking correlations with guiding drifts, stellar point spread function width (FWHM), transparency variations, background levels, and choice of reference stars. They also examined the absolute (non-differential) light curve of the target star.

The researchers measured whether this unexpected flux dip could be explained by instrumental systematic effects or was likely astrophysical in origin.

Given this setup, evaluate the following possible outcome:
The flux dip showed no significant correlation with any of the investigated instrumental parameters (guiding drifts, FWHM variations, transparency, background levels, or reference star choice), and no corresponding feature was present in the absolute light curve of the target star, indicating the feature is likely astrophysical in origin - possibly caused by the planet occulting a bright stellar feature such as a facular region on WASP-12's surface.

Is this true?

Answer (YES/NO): NO